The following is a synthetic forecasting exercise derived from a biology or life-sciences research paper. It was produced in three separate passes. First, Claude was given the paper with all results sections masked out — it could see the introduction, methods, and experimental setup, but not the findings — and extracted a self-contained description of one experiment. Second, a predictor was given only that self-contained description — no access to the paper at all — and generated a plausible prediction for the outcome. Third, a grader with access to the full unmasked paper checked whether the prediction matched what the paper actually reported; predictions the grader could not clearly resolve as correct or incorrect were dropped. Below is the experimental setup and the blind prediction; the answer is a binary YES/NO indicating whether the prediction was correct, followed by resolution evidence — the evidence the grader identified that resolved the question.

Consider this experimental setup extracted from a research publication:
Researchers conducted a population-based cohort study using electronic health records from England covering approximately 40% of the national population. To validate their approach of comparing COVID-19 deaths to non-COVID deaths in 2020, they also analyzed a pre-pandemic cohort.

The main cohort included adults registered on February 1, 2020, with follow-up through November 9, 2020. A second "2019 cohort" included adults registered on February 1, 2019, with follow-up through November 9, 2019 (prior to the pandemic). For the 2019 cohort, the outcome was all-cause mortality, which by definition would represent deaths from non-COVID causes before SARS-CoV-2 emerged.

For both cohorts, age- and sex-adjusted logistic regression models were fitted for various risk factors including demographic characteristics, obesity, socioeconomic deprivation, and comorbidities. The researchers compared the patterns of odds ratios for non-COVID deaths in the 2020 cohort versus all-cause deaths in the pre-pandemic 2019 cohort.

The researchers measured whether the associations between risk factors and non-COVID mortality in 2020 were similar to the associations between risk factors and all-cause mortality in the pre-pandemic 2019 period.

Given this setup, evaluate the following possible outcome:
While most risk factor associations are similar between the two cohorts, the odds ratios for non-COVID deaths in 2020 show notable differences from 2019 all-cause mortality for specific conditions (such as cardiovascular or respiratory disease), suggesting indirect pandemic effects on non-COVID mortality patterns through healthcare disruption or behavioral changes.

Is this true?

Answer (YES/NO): NO